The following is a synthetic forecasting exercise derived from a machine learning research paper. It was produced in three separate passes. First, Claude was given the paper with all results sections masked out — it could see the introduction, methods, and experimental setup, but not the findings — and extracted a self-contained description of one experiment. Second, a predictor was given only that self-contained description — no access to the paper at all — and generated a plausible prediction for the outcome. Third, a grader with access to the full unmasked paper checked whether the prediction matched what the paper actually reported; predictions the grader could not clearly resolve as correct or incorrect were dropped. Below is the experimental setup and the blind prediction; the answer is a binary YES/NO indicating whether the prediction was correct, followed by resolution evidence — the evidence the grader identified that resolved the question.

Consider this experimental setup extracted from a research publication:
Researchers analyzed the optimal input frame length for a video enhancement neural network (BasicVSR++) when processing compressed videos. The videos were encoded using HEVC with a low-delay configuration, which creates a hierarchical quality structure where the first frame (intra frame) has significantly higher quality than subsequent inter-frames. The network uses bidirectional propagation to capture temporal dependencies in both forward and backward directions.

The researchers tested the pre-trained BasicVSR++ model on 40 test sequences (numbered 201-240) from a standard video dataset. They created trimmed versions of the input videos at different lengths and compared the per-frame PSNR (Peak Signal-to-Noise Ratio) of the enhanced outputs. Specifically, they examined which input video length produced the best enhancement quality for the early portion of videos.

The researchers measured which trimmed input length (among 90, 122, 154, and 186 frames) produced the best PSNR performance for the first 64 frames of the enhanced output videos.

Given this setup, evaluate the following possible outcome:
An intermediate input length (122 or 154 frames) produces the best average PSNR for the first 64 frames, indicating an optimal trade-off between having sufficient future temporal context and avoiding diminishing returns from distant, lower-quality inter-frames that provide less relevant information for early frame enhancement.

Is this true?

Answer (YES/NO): NO